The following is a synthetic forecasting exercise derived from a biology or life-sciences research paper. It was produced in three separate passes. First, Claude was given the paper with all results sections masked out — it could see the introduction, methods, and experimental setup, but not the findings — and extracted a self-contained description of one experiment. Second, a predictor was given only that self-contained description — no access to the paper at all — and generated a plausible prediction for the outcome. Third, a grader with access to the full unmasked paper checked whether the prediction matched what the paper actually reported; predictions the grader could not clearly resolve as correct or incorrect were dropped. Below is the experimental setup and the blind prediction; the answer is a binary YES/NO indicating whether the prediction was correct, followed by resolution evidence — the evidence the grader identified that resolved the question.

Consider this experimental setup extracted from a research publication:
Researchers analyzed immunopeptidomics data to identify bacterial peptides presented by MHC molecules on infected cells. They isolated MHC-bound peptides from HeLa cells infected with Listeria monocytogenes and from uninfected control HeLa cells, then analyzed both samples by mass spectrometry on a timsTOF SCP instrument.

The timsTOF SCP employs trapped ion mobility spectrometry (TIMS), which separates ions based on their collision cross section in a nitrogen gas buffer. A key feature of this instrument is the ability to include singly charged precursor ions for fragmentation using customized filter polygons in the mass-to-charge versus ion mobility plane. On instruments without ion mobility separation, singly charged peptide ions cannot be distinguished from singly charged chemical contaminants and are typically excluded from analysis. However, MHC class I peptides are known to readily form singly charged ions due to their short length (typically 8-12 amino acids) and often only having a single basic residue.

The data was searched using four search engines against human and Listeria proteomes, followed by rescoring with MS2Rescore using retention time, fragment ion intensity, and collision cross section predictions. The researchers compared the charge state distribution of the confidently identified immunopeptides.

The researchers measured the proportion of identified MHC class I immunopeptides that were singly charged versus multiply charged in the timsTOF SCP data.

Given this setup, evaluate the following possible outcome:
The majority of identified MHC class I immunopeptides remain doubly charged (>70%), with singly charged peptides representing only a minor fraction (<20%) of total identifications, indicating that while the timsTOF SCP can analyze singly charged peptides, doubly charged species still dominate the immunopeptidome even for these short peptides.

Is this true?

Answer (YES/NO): NO